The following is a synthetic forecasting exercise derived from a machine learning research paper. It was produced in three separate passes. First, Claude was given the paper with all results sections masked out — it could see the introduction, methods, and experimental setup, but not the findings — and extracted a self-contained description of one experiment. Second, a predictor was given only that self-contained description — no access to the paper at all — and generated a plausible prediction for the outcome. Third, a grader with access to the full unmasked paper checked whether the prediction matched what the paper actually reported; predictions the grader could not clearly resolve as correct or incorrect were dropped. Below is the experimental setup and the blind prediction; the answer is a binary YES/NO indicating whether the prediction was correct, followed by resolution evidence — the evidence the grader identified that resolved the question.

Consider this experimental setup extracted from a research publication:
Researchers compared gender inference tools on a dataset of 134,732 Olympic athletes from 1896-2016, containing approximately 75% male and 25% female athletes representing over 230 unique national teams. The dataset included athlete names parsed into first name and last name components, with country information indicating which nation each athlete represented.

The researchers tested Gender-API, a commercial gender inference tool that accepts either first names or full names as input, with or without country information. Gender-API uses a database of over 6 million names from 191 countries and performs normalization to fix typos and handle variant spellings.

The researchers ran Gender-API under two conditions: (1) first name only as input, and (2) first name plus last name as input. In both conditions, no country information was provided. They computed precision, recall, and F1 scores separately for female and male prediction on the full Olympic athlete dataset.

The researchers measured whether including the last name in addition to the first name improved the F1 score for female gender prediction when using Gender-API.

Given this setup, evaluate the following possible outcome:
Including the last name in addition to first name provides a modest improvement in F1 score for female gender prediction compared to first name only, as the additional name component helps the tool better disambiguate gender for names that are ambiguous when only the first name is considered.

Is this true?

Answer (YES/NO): NO